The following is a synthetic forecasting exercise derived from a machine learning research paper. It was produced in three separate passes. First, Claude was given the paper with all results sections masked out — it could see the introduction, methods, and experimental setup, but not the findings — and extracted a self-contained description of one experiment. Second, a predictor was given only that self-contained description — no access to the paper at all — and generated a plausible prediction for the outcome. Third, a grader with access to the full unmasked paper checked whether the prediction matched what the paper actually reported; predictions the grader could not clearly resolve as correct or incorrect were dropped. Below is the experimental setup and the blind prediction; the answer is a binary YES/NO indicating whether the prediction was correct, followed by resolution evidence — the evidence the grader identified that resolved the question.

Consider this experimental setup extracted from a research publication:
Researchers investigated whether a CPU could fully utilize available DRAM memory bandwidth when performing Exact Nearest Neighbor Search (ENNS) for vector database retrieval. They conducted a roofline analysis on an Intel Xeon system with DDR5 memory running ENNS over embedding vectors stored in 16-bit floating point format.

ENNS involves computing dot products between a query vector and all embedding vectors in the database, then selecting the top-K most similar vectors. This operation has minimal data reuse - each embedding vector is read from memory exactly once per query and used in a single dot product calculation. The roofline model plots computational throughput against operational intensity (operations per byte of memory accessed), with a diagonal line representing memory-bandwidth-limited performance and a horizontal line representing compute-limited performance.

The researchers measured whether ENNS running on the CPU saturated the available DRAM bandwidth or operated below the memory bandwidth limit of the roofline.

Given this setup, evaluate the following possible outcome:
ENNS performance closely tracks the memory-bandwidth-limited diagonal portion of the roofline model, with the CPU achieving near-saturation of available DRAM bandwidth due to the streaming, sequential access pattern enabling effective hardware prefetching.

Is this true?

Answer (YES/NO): NO